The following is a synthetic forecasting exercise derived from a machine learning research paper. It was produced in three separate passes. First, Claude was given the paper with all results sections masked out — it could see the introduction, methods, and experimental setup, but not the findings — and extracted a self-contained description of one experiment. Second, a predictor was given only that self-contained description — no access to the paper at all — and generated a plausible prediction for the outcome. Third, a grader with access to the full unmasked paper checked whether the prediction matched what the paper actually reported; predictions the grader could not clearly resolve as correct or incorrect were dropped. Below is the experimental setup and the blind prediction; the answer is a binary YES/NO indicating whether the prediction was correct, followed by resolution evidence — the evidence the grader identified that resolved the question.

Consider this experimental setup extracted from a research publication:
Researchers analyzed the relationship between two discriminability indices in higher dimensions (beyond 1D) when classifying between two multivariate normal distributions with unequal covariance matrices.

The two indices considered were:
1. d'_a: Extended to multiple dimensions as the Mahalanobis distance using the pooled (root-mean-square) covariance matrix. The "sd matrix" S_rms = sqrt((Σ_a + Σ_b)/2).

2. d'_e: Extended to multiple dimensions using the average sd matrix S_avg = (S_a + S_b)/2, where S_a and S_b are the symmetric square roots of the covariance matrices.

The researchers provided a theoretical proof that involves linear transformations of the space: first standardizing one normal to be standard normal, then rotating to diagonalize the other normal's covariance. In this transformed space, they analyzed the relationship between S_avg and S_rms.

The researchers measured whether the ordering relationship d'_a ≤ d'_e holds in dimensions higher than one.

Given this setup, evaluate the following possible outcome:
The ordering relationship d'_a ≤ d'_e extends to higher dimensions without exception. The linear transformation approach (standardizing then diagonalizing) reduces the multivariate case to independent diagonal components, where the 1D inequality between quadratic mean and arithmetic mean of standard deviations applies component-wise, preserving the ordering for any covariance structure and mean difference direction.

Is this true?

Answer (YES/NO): YES